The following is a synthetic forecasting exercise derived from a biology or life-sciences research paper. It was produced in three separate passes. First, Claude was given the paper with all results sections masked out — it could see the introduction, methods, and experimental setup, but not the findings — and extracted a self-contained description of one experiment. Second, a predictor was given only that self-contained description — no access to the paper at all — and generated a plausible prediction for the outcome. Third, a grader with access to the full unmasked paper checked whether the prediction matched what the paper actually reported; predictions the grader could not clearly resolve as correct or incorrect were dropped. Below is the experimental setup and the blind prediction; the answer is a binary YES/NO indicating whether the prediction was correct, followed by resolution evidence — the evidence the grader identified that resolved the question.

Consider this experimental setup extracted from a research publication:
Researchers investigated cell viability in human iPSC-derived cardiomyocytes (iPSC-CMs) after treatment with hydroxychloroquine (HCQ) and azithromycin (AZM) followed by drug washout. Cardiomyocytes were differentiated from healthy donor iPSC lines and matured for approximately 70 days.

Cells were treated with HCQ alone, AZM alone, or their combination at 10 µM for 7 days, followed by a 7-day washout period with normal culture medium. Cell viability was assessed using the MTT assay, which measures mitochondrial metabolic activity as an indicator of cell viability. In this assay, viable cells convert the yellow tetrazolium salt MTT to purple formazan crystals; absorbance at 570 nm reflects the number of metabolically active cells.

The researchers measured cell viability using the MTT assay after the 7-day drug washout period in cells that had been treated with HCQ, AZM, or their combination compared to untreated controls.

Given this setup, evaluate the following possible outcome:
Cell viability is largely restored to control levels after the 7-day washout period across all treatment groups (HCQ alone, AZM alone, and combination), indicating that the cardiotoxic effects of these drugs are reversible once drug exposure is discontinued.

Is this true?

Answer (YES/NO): NO